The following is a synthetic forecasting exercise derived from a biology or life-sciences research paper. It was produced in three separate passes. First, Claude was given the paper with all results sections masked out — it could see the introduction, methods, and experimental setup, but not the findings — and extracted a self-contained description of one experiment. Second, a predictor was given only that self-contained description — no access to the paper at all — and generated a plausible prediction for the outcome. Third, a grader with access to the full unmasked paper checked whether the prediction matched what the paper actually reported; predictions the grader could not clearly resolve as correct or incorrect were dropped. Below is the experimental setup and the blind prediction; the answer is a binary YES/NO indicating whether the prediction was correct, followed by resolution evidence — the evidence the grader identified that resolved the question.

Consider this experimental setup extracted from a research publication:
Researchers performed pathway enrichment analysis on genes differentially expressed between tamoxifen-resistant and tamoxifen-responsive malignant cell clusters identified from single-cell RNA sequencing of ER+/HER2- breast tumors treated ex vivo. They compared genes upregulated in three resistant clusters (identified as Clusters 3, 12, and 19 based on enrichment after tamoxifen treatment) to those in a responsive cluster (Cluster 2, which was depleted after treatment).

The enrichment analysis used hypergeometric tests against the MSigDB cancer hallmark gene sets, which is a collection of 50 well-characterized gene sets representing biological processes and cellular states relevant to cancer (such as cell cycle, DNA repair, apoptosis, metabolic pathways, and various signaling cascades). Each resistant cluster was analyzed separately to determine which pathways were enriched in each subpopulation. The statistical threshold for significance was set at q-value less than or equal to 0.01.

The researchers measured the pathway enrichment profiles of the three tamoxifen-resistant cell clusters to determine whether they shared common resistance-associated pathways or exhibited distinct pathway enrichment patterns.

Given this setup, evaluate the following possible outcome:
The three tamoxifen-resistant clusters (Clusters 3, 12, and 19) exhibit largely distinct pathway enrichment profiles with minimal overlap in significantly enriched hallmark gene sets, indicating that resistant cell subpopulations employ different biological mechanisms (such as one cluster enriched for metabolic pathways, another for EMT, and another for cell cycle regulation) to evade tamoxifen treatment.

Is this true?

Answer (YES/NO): NO